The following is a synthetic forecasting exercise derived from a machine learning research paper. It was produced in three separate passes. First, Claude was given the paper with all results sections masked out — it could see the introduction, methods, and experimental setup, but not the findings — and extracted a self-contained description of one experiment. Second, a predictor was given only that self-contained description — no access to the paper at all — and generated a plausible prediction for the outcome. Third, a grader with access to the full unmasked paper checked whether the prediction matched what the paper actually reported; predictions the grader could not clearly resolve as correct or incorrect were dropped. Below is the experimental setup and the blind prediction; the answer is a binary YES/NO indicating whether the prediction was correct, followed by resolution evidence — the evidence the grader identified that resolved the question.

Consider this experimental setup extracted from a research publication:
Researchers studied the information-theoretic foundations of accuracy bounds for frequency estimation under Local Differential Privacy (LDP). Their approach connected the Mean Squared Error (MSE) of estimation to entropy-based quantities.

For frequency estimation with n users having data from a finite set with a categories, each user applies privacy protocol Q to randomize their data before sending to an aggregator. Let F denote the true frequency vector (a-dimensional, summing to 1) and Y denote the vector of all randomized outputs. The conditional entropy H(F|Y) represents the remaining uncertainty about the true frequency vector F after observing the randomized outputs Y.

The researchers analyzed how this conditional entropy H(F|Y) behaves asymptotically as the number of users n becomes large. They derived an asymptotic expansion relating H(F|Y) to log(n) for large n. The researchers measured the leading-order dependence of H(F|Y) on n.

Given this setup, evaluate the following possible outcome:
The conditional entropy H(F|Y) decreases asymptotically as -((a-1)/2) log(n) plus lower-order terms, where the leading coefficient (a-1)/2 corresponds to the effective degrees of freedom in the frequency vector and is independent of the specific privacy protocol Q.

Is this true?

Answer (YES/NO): NO